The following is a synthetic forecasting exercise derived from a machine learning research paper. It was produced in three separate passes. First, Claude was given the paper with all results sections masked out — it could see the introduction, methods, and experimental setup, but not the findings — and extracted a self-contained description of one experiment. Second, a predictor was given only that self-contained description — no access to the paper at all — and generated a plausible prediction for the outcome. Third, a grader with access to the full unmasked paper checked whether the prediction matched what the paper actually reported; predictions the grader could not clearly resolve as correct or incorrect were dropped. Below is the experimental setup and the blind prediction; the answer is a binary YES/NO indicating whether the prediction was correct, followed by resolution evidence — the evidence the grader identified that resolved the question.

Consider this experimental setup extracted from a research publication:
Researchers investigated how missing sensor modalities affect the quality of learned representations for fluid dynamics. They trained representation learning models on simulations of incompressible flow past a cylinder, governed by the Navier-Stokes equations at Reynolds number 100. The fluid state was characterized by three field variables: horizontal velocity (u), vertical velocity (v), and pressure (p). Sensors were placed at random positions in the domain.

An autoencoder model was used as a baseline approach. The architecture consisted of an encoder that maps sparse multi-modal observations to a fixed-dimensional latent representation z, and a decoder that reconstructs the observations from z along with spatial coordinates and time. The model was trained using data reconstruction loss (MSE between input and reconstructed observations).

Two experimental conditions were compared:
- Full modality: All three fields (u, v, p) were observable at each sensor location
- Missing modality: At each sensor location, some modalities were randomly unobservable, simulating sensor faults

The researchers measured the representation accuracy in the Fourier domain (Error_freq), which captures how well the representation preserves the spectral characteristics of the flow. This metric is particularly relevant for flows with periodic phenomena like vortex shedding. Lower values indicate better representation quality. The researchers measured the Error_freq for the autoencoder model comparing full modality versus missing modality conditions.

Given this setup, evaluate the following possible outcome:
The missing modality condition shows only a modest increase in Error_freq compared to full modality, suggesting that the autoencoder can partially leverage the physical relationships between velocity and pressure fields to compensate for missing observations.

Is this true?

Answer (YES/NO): NO